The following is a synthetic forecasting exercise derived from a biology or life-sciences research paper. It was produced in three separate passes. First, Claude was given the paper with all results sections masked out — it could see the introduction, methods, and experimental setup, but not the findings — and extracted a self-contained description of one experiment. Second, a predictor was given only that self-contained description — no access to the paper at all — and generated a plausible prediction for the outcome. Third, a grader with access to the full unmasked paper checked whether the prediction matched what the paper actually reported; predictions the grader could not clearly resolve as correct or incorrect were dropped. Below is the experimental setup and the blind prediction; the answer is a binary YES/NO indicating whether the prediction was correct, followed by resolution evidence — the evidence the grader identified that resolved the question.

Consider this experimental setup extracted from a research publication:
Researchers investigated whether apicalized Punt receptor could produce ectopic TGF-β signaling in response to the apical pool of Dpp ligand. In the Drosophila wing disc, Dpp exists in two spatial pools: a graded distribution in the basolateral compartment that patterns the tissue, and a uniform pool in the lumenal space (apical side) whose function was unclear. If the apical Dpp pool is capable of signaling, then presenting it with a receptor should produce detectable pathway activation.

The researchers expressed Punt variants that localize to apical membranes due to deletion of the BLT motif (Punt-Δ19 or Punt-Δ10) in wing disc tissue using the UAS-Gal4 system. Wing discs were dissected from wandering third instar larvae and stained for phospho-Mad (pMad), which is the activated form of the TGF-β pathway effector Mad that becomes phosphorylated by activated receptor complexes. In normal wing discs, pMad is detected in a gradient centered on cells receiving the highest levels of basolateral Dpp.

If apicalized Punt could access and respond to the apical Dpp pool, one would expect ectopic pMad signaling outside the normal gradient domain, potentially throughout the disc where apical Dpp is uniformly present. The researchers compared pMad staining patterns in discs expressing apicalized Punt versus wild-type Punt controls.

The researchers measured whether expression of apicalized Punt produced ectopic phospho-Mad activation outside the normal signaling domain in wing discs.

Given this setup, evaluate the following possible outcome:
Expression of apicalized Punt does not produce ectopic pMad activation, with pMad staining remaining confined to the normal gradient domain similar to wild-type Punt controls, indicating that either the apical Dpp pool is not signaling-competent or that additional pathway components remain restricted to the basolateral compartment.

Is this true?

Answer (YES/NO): NO